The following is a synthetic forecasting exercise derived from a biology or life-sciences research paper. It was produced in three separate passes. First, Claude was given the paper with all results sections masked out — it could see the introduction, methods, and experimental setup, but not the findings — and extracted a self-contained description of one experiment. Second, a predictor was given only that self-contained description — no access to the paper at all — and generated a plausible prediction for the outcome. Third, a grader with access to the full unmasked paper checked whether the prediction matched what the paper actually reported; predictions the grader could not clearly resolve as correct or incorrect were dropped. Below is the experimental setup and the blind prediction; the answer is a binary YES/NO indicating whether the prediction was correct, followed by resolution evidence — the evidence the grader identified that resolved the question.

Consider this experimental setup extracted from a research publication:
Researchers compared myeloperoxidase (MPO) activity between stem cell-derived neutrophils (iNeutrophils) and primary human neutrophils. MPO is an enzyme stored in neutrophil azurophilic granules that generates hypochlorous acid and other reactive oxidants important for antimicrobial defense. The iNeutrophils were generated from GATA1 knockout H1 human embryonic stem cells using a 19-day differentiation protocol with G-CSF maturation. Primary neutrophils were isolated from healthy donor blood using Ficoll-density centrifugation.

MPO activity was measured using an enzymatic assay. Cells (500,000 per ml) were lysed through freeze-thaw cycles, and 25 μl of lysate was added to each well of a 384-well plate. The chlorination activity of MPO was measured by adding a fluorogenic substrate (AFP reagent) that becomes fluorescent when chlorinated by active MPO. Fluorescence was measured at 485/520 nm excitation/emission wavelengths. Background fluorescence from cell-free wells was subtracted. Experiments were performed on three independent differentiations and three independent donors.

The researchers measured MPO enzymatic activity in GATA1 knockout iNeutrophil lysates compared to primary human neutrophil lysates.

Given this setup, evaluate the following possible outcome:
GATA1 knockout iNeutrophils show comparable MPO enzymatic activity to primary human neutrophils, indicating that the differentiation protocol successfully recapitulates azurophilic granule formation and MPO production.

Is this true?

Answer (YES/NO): NO